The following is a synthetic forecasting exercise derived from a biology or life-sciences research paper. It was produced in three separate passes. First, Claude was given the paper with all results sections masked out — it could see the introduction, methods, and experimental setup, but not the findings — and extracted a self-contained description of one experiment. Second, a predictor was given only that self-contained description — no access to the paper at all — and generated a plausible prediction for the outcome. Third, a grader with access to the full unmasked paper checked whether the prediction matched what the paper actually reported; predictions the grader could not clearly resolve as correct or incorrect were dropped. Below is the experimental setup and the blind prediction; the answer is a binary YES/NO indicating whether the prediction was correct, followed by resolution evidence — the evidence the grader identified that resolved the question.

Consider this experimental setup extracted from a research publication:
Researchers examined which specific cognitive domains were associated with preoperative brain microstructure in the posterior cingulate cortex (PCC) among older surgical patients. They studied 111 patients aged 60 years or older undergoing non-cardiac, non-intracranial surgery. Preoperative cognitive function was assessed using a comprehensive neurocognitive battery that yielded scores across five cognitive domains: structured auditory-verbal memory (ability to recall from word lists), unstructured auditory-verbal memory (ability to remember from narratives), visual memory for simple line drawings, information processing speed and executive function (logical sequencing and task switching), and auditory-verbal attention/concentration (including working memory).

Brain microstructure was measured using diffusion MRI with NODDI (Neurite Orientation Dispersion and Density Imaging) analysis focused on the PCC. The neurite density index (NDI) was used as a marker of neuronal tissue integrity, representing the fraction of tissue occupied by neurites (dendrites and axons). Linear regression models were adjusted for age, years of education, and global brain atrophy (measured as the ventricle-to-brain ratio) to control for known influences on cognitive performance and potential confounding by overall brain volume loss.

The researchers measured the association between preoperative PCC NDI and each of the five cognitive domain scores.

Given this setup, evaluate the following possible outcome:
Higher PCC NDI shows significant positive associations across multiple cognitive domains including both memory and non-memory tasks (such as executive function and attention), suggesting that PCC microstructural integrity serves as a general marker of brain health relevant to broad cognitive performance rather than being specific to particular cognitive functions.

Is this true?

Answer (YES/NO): NO